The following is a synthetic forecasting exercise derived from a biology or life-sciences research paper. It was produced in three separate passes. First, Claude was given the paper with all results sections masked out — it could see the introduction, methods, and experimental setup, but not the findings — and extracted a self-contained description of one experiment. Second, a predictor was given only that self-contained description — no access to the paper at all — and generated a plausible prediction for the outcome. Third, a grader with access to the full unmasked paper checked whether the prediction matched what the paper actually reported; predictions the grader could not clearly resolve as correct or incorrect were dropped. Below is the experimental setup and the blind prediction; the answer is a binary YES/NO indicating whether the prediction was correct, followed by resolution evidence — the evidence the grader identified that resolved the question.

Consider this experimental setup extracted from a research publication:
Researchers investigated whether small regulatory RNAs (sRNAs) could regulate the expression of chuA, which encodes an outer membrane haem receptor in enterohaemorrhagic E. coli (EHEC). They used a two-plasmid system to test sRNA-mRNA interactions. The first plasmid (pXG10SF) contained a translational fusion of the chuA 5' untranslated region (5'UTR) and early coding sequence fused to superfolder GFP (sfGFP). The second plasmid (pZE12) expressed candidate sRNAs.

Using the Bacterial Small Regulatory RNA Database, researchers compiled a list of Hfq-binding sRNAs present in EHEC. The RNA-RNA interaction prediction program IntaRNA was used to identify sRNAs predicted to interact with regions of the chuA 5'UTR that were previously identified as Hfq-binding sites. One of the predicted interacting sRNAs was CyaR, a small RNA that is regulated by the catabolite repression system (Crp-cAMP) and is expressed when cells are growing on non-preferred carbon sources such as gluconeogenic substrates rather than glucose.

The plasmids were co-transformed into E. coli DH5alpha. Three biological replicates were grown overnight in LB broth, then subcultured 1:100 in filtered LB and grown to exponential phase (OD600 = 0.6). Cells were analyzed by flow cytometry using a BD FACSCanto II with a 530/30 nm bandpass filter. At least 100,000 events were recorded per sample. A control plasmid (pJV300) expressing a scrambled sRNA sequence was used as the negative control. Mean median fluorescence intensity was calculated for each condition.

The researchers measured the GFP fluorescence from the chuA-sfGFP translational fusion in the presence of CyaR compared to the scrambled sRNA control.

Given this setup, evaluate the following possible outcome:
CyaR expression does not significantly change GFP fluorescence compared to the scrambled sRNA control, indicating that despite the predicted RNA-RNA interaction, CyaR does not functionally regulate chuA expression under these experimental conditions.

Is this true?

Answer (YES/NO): NO